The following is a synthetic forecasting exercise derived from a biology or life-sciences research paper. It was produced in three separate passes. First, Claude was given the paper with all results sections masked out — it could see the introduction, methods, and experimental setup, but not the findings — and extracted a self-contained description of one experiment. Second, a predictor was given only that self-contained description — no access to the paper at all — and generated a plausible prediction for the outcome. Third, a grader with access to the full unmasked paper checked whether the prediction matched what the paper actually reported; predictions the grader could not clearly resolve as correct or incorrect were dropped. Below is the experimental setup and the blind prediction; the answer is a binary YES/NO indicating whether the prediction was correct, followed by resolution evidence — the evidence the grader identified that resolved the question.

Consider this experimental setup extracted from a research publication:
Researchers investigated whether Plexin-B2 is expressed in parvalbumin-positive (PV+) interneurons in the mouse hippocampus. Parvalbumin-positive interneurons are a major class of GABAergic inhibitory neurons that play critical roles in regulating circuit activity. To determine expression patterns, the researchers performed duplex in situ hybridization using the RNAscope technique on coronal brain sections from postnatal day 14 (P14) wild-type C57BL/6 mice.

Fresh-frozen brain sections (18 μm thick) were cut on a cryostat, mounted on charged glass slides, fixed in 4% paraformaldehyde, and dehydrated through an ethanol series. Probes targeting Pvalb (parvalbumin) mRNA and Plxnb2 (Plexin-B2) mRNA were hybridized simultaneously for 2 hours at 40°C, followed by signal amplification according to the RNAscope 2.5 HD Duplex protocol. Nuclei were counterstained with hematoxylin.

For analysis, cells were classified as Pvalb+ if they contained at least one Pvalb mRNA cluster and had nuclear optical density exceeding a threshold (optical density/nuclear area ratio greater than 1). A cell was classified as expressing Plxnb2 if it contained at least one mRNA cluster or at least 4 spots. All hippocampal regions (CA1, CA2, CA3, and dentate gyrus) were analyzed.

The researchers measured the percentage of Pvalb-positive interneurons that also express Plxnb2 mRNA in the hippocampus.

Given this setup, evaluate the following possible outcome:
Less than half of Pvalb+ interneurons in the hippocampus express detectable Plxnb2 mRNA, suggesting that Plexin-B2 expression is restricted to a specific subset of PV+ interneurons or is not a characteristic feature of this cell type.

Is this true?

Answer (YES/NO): NO